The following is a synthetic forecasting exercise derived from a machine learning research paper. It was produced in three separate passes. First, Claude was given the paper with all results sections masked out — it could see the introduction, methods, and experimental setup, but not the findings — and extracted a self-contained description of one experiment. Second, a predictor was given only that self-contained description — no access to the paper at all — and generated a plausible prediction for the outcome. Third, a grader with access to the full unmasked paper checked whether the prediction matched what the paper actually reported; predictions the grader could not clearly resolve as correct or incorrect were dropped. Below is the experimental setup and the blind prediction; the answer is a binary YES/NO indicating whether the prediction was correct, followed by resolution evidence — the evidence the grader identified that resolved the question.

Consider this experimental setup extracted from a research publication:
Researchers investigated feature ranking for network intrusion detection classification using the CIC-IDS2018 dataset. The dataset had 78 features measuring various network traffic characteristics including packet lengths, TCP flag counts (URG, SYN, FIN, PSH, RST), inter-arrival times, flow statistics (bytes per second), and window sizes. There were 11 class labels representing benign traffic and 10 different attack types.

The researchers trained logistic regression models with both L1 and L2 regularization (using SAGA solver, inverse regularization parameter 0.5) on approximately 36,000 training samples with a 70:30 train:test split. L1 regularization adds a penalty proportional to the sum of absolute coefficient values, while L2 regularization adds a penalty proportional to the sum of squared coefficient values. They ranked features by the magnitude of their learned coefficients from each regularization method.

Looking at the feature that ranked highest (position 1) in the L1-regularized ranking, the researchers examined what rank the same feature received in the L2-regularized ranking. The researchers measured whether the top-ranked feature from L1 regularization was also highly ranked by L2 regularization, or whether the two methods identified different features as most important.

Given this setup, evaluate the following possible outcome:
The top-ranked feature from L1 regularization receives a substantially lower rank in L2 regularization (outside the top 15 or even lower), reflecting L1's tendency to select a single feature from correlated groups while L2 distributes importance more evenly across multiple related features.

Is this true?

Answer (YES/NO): NO